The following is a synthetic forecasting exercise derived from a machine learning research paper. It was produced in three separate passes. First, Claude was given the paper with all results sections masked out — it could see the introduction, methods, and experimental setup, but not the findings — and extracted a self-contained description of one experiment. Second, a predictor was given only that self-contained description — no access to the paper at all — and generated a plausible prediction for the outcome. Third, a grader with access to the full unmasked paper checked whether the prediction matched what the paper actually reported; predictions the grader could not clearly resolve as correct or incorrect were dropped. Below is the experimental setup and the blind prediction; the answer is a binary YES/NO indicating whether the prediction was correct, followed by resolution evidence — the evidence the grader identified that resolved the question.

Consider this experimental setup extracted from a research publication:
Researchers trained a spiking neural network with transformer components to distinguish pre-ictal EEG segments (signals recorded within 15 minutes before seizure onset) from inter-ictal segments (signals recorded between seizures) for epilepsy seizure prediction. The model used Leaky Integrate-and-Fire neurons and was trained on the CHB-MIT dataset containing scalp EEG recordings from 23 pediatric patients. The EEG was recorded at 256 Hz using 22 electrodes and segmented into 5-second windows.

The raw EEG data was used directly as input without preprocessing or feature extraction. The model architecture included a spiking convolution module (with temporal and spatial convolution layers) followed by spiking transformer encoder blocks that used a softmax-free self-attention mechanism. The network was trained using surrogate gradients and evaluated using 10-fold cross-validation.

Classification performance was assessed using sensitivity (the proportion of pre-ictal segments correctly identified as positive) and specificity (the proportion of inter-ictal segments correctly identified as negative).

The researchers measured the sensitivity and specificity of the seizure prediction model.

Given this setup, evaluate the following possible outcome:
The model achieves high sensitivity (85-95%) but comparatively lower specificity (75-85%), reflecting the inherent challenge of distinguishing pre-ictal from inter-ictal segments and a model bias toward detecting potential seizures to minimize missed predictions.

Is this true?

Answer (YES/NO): NO